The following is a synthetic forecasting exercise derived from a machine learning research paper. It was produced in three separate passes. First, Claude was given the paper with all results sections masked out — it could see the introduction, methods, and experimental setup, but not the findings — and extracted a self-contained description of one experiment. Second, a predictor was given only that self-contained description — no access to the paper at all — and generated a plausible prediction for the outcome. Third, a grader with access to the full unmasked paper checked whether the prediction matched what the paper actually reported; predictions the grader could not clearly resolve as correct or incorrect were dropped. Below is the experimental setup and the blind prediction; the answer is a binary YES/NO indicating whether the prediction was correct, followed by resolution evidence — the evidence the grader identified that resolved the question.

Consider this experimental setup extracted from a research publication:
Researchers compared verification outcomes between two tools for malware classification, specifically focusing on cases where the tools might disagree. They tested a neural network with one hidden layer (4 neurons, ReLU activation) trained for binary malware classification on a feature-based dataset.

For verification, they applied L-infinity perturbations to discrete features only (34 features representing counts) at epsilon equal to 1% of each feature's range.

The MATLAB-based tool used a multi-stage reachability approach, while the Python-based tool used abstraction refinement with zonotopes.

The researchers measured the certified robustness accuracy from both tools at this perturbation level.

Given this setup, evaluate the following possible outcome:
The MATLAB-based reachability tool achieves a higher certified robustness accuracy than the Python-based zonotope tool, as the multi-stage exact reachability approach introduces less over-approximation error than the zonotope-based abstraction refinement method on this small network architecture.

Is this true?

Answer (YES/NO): NO